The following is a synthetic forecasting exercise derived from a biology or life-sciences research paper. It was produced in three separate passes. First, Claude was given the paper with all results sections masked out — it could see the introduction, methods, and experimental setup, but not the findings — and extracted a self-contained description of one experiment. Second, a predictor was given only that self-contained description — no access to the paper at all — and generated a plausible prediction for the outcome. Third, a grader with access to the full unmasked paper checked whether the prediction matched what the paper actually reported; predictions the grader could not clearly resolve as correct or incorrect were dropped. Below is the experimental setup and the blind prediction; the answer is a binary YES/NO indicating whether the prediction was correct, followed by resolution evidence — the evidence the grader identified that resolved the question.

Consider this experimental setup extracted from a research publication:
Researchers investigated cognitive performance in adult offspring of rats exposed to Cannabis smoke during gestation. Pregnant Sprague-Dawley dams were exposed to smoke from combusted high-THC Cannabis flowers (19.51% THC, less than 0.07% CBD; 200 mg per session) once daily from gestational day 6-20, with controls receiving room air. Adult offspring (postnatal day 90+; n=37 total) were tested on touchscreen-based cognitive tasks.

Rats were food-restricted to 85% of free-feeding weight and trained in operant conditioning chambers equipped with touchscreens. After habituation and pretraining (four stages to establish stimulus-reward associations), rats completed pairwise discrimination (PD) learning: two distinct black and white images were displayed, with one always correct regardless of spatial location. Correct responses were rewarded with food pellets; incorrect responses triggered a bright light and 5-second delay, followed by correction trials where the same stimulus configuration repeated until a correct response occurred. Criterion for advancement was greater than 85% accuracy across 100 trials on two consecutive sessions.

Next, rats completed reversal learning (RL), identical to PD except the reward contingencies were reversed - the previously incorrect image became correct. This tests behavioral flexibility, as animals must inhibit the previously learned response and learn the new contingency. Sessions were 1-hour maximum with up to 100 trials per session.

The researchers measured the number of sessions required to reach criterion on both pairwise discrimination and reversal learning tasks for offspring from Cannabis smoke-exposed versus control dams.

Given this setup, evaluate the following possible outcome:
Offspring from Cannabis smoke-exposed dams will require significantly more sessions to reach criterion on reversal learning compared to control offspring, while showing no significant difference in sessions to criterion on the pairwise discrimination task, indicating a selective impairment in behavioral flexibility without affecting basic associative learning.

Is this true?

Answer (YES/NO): NO